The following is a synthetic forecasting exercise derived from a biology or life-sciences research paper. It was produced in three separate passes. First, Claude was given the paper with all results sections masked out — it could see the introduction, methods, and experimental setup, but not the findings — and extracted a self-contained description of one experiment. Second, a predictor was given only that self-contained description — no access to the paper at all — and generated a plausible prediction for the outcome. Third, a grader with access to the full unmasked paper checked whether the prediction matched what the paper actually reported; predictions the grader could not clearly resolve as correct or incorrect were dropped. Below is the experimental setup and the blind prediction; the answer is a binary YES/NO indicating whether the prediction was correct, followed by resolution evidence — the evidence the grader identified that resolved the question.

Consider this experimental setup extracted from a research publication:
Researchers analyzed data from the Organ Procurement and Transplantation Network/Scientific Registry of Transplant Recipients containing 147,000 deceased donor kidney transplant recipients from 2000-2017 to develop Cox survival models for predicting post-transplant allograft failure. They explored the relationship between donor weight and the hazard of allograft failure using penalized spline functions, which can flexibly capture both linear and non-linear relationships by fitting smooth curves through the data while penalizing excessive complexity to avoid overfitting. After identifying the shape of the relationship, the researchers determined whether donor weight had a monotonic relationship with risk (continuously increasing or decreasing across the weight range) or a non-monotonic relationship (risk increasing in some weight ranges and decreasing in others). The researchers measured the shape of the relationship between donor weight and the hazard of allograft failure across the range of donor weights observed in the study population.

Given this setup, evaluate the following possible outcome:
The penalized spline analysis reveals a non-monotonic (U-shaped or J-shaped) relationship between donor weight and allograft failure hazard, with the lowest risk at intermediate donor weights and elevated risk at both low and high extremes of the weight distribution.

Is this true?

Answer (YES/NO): YES